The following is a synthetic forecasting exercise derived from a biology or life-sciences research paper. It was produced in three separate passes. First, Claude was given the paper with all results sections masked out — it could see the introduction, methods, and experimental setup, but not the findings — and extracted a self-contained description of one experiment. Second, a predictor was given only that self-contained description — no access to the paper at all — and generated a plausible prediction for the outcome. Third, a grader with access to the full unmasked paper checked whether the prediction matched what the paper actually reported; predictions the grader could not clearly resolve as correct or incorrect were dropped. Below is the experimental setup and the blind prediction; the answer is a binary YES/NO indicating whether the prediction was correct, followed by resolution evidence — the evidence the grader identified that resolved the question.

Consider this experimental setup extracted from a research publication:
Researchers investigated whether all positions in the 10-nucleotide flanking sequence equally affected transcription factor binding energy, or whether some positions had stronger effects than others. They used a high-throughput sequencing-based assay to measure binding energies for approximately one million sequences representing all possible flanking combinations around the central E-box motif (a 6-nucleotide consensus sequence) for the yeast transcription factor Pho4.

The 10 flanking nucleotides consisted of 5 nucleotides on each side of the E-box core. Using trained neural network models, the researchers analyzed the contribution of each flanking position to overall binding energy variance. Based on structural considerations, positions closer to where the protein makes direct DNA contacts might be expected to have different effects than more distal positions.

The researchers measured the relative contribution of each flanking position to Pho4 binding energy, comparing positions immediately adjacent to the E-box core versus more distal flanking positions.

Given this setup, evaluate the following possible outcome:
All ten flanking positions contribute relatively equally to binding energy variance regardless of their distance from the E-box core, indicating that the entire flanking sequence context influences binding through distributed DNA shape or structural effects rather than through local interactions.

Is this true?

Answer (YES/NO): NO